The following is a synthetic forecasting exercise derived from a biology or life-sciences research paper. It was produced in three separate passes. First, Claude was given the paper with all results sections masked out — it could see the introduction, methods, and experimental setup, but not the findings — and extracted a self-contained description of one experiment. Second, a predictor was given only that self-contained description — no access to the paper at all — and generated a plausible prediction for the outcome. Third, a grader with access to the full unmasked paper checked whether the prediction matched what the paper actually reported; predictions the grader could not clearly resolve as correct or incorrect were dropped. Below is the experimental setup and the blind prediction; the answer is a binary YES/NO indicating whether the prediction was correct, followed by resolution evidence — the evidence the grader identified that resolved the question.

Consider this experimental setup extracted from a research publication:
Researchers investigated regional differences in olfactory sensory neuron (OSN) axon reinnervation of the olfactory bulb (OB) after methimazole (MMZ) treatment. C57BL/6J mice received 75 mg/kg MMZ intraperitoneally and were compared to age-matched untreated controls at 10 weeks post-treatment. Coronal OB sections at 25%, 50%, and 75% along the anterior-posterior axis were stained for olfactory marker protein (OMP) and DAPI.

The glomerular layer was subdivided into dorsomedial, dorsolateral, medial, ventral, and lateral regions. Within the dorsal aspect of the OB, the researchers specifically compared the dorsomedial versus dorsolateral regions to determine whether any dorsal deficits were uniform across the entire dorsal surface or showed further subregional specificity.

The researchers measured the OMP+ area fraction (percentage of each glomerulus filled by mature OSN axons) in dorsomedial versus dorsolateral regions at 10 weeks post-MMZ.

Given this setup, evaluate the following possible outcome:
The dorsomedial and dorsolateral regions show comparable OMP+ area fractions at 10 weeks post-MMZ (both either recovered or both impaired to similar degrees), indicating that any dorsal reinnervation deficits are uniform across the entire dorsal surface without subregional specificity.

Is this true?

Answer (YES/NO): NO